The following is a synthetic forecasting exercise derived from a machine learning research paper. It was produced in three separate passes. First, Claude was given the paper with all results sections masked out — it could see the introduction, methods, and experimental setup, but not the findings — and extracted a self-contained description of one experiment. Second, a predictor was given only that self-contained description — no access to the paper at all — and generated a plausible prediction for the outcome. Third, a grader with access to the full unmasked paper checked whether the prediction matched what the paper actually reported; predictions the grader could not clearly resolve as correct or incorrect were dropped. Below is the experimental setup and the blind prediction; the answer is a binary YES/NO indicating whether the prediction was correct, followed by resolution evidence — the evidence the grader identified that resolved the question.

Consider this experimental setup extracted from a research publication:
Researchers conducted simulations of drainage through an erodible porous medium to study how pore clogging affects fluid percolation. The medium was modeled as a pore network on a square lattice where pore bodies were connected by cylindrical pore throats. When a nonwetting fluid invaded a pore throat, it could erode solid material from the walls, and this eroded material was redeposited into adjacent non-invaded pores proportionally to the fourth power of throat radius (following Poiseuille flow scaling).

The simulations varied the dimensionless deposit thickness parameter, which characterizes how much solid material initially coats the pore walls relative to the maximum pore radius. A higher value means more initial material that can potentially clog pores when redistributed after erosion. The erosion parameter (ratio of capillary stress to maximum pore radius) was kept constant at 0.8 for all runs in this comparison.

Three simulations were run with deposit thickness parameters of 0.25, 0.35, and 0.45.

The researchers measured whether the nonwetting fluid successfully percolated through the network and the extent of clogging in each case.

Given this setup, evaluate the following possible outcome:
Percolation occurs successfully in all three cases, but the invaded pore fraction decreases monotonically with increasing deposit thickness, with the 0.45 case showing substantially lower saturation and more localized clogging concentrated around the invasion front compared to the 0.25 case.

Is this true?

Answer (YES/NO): NO